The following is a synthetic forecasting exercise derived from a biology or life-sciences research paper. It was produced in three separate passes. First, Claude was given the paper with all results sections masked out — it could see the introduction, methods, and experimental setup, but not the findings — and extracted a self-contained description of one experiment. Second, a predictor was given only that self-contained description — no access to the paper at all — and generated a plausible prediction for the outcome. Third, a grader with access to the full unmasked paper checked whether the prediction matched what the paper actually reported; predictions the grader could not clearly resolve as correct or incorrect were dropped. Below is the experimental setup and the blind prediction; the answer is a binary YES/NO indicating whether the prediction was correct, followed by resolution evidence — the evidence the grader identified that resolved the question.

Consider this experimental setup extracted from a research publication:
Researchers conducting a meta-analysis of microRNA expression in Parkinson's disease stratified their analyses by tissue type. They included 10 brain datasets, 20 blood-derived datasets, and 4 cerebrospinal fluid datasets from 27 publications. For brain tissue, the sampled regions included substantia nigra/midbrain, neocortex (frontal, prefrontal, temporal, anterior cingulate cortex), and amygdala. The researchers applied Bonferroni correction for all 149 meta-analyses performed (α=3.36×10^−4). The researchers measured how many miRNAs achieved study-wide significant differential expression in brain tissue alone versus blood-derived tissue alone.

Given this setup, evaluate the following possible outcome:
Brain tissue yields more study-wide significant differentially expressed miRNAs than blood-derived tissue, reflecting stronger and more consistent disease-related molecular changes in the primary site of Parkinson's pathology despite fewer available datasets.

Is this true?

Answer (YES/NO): NO